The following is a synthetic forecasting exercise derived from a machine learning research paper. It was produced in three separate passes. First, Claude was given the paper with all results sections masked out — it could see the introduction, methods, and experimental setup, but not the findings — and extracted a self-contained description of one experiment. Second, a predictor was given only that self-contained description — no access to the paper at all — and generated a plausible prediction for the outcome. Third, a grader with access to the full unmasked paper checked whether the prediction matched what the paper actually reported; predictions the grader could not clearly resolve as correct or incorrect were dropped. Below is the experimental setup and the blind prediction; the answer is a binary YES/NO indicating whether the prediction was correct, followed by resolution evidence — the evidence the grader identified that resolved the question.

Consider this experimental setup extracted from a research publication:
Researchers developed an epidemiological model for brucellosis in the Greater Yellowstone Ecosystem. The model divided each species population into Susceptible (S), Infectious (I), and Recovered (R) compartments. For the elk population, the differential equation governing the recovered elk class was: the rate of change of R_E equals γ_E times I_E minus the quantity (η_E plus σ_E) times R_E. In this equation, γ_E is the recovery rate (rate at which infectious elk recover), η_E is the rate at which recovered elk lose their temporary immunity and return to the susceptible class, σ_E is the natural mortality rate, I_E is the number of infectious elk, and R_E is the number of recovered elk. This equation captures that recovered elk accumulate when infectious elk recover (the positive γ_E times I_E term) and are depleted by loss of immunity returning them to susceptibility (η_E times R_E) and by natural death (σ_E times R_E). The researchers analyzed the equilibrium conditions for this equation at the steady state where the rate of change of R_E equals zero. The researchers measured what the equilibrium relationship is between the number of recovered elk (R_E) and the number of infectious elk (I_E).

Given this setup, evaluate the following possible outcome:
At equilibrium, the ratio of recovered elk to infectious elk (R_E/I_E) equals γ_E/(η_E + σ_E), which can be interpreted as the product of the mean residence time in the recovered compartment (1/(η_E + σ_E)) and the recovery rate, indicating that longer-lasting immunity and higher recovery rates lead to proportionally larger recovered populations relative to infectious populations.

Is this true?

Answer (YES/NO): YES